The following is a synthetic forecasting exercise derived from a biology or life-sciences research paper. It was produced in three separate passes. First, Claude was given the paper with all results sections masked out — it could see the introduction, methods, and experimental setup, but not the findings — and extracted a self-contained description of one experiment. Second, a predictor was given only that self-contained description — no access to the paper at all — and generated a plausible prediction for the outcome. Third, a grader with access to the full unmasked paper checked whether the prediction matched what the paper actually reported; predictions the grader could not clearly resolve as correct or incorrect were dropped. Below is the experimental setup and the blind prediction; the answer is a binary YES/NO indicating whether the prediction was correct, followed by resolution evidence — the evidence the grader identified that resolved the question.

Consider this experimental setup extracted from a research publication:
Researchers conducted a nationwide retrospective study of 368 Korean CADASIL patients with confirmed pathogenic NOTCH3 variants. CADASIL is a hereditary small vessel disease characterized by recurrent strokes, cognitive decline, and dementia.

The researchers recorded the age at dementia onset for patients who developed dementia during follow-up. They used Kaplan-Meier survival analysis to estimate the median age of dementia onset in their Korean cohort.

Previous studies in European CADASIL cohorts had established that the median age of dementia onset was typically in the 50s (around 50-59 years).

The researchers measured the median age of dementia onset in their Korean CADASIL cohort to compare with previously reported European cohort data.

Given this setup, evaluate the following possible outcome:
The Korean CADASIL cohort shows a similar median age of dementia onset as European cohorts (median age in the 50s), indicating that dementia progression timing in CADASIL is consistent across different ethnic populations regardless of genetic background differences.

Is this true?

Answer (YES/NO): NO